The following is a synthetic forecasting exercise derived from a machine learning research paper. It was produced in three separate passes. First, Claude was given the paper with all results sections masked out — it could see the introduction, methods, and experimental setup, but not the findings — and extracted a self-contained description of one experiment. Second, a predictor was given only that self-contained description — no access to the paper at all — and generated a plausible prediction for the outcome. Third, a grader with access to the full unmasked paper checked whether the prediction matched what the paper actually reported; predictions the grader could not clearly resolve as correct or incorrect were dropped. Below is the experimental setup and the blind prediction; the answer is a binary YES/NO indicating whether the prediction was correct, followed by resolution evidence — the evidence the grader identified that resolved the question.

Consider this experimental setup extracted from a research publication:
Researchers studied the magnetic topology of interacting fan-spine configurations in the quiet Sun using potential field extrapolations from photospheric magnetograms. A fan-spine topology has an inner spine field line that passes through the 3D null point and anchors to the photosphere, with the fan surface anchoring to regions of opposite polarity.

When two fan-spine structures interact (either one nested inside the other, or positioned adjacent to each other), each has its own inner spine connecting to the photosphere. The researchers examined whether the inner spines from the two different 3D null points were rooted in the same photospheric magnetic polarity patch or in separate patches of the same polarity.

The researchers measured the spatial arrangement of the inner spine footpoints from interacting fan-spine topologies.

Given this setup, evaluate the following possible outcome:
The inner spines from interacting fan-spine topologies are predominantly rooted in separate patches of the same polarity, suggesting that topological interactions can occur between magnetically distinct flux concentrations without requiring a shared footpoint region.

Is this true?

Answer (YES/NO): YES